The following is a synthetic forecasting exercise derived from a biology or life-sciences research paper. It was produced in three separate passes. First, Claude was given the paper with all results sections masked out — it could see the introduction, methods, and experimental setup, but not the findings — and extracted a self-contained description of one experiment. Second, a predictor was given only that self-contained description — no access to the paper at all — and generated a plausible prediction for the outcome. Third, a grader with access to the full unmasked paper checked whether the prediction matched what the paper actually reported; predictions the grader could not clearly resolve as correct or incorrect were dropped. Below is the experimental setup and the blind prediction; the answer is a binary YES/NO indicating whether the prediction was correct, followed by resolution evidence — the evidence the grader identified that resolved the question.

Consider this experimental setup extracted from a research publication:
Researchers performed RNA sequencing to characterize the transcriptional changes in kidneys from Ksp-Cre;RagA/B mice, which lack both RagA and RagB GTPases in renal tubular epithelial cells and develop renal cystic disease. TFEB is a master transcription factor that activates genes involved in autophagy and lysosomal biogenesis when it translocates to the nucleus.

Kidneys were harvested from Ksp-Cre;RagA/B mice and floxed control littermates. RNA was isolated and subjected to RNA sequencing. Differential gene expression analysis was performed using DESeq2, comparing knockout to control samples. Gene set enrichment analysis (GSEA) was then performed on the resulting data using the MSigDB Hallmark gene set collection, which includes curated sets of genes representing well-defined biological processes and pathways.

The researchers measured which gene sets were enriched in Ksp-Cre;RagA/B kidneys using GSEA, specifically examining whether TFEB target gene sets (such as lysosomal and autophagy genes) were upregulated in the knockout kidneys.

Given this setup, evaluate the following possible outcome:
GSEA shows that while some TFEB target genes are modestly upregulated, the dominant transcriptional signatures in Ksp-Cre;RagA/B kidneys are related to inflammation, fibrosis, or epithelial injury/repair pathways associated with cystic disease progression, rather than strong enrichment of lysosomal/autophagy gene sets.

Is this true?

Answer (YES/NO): NO